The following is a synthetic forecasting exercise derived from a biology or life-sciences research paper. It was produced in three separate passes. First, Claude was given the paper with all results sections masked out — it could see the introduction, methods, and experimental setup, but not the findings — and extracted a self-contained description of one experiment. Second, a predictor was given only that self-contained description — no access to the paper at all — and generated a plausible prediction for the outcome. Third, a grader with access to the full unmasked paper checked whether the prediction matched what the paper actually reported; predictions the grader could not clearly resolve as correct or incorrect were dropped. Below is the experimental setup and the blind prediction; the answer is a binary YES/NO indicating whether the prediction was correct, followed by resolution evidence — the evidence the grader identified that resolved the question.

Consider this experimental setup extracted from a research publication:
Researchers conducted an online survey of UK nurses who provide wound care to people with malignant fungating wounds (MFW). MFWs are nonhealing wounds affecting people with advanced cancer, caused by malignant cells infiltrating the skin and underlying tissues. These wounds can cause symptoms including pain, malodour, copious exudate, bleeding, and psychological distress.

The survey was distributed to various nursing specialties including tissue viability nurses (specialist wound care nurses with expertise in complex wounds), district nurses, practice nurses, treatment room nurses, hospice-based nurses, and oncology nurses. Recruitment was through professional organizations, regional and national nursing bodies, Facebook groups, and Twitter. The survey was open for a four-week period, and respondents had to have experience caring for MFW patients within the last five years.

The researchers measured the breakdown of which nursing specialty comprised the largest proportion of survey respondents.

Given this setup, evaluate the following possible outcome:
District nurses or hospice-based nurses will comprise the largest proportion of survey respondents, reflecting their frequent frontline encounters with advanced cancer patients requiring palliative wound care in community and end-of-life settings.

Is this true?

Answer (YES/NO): NO